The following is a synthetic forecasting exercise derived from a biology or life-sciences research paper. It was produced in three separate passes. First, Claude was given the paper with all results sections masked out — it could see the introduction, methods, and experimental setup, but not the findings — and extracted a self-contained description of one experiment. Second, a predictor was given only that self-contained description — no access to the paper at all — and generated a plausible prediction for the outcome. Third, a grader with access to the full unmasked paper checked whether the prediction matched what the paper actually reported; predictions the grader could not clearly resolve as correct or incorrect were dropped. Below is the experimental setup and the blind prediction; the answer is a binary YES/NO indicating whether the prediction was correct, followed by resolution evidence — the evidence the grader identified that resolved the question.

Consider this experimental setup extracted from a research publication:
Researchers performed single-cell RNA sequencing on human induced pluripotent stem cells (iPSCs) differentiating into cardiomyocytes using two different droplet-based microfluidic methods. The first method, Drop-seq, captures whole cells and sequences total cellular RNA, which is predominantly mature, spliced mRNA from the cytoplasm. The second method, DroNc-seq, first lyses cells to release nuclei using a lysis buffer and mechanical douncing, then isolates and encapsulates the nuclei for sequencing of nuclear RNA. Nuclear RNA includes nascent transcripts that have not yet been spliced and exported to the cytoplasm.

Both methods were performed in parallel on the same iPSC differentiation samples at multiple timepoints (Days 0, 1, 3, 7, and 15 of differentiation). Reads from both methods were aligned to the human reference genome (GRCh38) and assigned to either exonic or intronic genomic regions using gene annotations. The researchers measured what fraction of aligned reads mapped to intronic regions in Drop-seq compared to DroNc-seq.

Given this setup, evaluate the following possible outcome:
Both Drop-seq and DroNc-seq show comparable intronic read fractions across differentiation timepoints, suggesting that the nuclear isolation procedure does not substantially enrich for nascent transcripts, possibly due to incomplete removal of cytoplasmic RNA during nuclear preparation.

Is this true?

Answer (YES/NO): NO